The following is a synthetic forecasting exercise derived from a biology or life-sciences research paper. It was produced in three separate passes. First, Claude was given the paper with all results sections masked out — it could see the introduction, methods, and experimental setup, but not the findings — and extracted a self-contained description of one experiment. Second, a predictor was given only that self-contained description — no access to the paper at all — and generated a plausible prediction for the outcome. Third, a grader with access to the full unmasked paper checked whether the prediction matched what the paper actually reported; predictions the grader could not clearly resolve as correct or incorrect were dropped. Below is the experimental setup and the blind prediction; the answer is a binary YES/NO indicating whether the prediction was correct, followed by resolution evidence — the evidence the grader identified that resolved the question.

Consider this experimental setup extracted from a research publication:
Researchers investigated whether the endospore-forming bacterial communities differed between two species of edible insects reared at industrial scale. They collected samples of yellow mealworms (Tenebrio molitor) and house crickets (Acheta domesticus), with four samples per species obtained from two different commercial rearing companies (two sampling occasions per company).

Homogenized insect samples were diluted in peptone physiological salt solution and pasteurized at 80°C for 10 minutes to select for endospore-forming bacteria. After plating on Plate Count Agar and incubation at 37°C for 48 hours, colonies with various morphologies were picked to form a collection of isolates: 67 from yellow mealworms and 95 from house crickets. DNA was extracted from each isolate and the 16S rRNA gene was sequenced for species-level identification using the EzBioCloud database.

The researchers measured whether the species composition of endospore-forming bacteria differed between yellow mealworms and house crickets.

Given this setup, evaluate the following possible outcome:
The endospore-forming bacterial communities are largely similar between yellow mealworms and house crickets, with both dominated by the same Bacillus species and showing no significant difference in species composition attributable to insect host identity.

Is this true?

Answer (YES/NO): NO